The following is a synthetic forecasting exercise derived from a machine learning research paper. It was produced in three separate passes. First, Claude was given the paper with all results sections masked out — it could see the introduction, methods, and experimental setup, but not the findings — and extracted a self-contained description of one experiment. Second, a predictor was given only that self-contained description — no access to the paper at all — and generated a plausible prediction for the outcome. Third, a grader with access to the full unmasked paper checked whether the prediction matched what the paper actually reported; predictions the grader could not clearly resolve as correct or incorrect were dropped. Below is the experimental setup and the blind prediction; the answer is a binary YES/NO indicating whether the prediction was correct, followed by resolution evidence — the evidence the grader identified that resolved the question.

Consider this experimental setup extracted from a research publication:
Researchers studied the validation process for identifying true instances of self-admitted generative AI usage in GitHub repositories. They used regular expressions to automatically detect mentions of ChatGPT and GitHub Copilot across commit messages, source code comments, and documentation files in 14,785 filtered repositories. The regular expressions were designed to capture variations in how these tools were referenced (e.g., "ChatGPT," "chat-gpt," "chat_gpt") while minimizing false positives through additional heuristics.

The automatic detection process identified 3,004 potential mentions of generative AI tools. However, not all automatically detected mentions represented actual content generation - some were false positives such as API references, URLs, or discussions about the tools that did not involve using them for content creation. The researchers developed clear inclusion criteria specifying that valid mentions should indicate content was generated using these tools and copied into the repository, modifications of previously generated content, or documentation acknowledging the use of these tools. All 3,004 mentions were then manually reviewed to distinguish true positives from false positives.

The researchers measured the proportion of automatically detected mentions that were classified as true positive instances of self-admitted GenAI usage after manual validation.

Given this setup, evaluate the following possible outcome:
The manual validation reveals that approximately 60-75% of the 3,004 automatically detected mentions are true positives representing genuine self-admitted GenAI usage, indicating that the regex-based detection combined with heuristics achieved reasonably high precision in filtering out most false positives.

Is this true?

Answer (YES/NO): NO